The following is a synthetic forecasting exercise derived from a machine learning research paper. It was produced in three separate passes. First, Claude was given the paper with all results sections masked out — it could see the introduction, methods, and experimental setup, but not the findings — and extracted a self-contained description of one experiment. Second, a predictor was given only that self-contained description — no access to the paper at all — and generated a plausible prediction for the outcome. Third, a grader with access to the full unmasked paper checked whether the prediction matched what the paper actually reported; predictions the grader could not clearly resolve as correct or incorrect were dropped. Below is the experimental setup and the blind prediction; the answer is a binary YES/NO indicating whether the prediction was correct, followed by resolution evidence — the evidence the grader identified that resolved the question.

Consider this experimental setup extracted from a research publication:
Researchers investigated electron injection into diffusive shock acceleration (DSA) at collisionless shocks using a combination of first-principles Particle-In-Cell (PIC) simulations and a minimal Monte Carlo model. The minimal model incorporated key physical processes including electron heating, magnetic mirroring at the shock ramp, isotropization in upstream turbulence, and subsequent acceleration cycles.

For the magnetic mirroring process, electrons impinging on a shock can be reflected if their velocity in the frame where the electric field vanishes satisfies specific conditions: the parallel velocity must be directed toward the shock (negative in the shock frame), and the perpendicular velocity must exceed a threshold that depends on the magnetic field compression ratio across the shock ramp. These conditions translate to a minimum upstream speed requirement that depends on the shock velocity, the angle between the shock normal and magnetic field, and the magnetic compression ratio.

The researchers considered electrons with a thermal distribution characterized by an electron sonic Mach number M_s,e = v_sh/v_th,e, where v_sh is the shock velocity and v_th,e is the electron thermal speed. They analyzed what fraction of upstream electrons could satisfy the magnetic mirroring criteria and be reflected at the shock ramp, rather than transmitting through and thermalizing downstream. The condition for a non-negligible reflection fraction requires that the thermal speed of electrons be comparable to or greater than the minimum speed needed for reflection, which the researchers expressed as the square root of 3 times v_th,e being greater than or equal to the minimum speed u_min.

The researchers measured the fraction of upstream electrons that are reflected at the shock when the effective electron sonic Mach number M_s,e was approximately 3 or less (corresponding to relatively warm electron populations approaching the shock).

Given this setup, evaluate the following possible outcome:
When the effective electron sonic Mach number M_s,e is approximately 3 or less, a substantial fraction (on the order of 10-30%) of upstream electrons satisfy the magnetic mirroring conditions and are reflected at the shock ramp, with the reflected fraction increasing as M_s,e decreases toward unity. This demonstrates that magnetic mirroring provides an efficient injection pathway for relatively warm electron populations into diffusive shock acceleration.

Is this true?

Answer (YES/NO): NO